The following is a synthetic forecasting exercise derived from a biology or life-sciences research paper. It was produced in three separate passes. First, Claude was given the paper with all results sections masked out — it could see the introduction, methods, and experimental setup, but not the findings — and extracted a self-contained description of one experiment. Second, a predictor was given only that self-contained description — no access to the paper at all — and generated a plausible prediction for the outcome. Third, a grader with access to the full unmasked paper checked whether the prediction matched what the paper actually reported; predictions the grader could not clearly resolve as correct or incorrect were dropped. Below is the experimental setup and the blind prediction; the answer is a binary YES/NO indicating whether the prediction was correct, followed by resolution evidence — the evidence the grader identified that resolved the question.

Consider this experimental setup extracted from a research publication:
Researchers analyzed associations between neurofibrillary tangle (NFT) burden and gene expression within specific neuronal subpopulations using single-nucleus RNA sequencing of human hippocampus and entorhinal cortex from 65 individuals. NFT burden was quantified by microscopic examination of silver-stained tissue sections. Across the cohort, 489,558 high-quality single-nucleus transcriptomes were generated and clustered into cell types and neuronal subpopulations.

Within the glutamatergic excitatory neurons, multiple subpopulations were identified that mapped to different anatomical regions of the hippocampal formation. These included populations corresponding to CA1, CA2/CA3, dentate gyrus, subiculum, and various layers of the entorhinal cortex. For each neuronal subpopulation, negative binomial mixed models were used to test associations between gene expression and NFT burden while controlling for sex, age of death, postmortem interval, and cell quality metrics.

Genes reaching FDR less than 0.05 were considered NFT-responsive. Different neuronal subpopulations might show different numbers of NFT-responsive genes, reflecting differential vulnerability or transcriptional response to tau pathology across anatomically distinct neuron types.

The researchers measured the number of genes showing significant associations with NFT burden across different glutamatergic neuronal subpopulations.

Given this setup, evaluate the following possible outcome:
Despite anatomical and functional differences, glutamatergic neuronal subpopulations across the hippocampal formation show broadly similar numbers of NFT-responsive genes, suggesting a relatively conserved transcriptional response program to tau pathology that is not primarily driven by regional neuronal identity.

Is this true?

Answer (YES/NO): NO